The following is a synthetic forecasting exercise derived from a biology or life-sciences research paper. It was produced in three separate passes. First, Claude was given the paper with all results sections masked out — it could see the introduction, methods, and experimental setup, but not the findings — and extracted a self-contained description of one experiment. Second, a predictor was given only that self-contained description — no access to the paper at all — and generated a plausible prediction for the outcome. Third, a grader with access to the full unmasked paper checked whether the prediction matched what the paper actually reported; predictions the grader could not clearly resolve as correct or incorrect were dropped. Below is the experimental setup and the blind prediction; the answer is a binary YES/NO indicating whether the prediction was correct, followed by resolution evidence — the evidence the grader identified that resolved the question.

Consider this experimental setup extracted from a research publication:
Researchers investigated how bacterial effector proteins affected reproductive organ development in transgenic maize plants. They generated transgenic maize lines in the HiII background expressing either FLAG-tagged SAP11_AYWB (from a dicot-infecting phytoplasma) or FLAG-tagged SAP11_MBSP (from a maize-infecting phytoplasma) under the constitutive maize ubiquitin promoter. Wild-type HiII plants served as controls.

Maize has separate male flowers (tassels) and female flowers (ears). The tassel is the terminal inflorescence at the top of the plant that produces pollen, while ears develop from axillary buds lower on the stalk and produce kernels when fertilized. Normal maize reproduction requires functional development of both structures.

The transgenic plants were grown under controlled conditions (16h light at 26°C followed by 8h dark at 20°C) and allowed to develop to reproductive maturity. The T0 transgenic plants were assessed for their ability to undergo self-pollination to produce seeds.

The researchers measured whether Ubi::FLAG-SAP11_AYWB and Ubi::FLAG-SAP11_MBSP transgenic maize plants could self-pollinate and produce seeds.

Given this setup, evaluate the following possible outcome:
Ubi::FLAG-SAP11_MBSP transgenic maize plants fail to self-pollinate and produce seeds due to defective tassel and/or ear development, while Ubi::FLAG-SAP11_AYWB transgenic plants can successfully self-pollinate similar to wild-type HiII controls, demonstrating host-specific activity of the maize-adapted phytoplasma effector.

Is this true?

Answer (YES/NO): NO